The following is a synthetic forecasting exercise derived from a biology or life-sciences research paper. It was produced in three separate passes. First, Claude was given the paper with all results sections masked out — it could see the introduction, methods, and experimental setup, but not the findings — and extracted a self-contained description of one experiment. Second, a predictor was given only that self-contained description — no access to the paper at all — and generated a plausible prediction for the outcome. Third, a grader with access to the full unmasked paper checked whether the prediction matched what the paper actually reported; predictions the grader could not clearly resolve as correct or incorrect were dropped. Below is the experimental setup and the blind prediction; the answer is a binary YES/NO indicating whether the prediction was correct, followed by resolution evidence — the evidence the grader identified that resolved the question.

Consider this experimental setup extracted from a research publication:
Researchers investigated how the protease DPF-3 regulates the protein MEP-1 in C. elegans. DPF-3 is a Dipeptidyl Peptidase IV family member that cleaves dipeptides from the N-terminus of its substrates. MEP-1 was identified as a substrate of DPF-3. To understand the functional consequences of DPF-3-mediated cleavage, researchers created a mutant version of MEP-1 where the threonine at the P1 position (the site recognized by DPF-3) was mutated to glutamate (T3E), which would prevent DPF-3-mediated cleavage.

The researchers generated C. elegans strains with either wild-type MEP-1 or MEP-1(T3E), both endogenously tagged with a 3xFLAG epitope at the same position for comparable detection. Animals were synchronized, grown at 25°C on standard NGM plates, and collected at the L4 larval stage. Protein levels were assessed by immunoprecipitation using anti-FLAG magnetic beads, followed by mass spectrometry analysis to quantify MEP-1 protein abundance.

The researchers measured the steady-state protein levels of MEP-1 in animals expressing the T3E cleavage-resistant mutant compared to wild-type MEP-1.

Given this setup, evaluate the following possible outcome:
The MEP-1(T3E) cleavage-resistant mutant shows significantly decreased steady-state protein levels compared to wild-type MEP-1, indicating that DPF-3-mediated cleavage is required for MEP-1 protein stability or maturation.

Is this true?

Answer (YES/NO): YES